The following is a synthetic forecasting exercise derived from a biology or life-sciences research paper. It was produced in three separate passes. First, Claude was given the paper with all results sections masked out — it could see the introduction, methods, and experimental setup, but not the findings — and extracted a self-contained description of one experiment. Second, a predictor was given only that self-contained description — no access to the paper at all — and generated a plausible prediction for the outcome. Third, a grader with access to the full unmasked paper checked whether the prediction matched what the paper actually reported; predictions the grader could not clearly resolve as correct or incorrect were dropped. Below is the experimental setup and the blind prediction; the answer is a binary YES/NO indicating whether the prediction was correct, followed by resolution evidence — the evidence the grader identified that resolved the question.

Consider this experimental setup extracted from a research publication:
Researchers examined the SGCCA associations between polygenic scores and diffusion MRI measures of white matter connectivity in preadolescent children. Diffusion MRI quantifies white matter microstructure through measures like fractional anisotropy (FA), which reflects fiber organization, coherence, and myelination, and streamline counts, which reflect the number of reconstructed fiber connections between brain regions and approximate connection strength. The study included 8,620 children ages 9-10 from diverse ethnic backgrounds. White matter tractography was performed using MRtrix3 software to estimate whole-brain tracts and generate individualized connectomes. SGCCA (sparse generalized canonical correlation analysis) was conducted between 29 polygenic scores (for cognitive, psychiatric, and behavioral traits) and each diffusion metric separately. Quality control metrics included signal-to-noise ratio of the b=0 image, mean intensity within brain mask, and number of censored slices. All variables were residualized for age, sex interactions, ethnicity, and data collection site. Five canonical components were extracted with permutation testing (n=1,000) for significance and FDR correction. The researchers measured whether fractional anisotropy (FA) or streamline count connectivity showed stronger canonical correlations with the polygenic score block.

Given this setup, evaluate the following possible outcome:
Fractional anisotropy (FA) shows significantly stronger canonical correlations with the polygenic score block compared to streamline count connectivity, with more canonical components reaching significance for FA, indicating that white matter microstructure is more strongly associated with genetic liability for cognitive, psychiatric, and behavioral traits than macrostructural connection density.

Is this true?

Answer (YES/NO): YES